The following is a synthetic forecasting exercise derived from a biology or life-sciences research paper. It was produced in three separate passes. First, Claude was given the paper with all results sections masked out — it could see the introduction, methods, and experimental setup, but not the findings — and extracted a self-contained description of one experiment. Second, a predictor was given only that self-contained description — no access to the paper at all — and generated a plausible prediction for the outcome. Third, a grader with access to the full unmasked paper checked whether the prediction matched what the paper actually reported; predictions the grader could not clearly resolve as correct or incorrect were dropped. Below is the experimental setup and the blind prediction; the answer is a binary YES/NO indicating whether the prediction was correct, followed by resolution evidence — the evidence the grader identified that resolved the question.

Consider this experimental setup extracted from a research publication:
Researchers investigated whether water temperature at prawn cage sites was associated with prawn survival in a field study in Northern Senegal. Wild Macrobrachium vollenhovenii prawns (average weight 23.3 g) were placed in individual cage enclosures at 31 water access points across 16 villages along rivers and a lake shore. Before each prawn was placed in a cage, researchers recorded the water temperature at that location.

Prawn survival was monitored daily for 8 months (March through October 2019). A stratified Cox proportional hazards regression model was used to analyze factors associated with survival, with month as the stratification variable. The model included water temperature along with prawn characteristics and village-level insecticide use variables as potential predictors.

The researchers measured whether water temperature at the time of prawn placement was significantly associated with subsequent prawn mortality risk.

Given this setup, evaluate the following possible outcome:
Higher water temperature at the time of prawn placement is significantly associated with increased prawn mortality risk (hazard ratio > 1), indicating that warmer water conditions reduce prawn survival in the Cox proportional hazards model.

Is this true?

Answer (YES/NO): YES